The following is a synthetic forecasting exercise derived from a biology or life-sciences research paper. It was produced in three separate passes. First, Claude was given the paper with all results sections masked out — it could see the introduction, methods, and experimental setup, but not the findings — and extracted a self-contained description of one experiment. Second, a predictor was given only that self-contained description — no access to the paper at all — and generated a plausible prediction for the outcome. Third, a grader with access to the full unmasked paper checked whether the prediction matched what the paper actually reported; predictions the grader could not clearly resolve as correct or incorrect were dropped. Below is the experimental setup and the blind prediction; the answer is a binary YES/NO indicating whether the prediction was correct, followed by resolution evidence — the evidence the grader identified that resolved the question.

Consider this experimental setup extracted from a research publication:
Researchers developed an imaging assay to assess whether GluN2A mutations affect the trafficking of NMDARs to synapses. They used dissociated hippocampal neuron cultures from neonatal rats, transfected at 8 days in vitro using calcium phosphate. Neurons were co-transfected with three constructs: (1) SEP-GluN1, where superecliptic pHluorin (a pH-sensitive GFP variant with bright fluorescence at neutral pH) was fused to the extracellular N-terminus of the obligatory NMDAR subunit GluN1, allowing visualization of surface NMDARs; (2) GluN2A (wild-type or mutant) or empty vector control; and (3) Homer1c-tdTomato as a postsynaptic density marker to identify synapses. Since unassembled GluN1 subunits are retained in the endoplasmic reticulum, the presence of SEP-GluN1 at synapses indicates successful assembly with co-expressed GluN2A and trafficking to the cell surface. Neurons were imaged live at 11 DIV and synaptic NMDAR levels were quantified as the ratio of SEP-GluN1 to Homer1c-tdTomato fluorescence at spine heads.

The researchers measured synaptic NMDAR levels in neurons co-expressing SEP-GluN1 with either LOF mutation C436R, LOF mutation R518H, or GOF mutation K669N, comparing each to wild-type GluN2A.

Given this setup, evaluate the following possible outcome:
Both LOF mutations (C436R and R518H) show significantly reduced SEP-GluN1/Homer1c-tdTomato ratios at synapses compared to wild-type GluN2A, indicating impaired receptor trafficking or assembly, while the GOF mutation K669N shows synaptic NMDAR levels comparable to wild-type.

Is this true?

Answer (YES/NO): NO